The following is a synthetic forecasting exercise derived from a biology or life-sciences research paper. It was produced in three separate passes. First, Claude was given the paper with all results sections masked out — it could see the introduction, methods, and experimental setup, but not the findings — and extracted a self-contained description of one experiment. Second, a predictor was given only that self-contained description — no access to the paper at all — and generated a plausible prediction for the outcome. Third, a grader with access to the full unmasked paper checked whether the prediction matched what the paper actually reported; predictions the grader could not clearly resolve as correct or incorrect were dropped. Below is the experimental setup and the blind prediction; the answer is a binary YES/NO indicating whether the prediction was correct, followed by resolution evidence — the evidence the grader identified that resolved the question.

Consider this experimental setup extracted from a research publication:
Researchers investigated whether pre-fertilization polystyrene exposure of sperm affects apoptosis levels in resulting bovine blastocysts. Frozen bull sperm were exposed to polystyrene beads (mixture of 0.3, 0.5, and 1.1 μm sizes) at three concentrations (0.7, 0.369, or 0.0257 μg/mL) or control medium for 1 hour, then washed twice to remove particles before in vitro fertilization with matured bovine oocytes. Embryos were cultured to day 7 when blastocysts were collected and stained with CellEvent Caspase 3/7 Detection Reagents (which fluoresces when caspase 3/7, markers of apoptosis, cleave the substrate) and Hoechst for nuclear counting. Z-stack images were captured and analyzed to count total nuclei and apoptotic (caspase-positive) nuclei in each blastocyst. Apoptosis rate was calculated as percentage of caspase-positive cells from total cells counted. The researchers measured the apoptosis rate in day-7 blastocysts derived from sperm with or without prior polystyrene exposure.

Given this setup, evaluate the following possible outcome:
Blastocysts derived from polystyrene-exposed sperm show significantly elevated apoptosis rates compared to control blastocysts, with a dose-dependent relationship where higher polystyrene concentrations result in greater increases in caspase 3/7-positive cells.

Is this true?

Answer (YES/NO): NO